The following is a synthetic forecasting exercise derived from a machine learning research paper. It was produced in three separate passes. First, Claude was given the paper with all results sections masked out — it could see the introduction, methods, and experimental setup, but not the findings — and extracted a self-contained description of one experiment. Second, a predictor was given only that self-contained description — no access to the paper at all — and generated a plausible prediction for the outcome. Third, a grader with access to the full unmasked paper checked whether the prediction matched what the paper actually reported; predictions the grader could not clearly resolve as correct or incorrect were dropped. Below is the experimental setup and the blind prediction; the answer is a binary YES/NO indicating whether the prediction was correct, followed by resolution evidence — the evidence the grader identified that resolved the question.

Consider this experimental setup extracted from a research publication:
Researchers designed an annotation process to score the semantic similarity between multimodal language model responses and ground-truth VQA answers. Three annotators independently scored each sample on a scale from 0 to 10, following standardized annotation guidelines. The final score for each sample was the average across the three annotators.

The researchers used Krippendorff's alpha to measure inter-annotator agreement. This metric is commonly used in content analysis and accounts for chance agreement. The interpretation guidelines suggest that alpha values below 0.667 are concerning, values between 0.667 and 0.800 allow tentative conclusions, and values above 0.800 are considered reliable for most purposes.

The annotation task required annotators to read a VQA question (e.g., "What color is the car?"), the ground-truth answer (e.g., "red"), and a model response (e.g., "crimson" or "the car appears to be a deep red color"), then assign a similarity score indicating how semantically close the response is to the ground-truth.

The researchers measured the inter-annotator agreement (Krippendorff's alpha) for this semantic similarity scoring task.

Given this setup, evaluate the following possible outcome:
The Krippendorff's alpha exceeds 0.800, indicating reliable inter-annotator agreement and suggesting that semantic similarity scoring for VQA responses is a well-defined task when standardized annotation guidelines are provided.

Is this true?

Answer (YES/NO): NO